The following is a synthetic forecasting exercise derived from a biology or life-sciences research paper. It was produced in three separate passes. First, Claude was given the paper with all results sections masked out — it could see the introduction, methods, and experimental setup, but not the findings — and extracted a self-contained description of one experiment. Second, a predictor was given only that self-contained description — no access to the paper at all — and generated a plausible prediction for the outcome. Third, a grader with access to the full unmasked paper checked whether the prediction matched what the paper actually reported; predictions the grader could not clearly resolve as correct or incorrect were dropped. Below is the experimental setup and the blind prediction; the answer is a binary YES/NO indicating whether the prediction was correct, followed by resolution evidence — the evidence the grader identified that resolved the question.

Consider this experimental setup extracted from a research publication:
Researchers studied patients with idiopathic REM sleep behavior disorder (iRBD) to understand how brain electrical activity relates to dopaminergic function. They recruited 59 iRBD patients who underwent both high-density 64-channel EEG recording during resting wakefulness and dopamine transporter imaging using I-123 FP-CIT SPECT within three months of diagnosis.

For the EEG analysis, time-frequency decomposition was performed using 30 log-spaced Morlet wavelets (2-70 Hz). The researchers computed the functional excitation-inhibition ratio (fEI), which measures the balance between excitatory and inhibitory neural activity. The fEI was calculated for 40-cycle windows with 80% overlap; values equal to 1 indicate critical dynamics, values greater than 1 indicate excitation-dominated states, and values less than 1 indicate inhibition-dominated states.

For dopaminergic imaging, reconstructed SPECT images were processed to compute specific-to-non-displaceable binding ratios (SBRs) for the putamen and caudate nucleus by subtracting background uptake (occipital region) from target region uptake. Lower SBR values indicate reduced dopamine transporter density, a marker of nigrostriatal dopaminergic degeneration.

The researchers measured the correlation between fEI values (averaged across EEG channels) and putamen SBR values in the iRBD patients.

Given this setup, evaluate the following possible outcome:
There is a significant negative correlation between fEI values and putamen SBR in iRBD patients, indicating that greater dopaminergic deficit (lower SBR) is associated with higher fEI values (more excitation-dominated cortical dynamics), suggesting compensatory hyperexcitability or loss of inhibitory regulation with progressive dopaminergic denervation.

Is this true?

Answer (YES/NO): YES